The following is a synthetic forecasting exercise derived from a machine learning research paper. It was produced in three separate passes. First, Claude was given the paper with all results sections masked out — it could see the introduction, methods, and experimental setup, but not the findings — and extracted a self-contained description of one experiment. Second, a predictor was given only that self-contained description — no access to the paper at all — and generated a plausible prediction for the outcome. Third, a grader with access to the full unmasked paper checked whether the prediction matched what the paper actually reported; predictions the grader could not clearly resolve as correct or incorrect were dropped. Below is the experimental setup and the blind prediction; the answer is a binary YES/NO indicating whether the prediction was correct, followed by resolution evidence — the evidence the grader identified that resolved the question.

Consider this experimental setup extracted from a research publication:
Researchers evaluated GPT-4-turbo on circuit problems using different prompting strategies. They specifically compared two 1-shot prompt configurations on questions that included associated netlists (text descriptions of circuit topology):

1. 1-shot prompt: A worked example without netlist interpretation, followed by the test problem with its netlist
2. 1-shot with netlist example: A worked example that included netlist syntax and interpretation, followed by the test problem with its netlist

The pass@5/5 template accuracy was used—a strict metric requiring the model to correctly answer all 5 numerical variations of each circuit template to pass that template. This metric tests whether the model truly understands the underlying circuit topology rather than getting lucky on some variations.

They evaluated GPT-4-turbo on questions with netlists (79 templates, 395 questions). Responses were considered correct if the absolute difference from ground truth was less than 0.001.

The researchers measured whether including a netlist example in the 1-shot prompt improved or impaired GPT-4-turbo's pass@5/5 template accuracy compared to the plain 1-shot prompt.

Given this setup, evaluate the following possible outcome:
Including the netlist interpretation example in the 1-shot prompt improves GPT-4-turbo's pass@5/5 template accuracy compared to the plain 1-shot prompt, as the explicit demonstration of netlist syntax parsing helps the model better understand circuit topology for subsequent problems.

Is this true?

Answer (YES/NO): YES